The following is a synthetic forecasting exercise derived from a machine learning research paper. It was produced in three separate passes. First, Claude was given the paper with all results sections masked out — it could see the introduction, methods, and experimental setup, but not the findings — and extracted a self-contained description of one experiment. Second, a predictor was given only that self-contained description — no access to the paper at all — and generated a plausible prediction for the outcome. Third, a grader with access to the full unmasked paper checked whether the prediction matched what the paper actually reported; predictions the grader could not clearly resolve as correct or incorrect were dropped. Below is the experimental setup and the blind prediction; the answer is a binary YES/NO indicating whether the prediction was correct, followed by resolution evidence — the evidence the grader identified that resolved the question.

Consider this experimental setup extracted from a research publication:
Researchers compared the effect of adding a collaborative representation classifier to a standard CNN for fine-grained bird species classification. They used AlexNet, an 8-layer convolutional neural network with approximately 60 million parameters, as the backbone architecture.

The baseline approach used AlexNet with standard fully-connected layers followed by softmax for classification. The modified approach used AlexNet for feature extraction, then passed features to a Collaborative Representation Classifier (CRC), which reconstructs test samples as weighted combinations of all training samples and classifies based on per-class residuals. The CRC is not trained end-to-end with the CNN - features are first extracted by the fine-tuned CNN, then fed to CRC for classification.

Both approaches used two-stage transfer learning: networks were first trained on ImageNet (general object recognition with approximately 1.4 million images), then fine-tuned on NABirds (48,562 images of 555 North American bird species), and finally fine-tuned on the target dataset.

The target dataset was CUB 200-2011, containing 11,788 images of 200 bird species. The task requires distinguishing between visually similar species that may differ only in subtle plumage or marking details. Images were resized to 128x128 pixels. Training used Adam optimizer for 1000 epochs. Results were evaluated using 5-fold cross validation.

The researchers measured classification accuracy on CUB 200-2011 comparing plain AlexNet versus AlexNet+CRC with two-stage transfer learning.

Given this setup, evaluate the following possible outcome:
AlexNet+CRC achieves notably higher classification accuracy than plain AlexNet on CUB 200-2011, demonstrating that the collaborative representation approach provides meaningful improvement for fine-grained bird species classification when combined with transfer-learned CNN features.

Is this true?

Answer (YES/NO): YES